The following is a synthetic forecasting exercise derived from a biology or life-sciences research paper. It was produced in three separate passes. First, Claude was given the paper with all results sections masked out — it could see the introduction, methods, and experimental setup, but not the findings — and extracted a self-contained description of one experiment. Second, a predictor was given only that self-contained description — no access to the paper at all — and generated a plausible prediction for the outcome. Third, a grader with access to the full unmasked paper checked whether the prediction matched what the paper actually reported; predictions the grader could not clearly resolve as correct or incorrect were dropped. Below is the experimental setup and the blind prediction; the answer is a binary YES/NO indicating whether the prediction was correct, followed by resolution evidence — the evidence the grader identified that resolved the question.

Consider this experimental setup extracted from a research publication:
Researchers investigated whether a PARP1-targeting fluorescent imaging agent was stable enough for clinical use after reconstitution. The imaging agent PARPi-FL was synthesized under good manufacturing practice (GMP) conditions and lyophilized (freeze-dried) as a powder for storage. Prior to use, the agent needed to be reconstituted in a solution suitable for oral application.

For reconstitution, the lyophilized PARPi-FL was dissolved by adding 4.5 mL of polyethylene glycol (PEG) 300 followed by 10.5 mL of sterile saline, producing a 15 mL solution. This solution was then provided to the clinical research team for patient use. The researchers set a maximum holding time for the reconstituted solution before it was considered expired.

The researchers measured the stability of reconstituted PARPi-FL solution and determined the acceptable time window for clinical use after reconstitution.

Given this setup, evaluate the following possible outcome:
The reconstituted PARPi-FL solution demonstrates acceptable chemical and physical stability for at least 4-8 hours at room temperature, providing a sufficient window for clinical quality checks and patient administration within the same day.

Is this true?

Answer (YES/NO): YES